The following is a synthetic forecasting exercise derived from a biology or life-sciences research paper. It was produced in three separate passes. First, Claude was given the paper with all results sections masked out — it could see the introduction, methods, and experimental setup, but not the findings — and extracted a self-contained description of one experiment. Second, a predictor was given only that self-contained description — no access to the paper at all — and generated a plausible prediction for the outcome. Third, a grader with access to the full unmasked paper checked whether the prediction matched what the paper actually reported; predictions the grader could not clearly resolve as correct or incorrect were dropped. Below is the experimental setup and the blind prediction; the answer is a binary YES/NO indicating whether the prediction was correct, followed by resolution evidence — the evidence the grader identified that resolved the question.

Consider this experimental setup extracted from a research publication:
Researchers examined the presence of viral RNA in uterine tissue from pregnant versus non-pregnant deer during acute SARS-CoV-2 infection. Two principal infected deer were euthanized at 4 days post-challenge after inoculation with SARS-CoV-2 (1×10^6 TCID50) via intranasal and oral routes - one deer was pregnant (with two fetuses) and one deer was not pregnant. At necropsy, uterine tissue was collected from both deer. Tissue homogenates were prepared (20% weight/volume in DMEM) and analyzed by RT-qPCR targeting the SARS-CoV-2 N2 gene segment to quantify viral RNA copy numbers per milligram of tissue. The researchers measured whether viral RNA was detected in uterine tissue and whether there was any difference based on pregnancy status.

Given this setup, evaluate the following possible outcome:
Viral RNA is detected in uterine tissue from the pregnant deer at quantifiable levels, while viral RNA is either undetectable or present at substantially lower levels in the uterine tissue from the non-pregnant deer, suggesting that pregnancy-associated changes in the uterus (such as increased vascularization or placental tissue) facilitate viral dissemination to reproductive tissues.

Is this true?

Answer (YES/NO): NO